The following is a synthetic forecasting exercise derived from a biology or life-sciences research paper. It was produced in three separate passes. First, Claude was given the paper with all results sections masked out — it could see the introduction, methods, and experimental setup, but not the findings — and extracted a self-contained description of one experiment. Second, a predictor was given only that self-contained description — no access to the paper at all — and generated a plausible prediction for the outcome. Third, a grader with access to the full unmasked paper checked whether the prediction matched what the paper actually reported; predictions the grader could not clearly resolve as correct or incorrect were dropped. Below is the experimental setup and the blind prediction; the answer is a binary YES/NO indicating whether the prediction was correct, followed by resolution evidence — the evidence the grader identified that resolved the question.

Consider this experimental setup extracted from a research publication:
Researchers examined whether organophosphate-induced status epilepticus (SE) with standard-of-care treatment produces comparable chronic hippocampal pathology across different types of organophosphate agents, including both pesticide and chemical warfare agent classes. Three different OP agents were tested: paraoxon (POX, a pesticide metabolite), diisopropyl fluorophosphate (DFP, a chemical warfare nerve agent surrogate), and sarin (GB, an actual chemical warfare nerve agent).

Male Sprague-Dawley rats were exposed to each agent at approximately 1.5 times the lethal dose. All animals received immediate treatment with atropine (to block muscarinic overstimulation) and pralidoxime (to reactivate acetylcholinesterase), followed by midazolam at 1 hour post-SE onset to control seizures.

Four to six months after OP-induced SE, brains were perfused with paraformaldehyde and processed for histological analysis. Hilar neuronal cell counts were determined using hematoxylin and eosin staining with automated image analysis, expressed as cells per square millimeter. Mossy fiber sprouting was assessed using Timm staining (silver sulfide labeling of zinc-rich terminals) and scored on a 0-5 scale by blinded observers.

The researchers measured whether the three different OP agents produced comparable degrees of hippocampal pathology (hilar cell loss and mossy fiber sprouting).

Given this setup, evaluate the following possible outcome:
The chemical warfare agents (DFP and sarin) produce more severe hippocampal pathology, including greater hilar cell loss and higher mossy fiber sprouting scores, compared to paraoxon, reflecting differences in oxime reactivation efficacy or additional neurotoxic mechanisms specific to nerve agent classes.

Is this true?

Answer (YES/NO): NO